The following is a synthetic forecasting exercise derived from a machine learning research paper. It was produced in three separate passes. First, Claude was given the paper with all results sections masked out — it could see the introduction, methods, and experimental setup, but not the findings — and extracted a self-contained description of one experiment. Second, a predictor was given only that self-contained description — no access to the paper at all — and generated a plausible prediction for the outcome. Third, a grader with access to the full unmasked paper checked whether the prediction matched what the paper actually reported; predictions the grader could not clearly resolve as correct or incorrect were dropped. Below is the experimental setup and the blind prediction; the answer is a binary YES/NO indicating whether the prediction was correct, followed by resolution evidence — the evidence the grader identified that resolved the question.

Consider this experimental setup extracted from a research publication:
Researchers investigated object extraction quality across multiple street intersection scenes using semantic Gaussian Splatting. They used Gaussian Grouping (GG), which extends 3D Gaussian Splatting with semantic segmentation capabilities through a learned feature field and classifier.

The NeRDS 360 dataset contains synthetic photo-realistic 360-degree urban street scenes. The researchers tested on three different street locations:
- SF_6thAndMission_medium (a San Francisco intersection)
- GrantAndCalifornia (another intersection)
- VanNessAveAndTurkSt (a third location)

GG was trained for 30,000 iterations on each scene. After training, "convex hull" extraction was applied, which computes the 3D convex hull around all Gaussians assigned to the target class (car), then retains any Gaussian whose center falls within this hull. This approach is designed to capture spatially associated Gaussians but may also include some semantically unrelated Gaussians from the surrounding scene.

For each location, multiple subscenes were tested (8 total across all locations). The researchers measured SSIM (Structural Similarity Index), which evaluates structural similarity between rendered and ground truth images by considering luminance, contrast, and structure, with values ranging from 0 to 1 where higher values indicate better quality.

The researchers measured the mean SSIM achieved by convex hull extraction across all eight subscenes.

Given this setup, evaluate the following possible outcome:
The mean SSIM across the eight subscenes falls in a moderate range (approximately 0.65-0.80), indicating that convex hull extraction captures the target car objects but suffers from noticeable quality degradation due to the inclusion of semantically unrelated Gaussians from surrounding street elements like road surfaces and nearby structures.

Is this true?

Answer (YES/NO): NO